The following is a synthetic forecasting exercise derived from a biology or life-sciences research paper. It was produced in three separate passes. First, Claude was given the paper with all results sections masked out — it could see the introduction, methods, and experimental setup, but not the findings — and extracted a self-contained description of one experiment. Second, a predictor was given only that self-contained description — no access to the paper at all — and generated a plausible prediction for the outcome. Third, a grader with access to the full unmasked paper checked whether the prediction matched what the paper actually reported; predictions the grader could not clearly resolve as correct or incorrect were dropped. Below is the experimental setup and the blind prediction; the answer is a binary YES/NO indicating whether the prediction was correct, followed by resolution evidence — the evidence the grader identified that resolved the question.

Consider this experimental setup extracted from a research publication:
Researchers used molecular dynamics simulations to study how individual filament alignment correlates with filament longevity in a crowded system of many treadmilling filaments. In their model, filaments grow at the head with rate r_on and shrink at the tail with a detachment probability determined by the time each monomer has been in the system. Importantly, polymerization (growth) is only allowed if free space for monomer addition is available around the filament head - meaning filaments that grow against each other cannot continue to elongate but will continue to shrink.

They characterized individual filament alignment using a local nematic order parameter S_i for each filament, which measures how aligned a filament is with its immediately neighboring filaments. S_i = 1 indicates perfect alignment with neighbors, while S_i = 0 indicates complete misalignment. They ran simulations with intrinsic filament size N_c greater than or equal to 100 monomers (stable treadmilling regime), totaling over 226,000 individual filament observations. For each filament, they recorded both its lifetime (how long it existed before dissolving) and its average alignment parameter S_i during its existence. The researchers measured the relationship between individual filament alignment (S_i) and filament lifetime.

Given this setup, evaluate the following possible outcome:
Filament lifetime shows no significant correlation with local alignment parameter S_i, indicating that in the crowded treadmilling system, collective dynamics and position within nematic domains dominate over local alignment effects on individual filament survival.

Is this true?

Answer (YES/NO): NO